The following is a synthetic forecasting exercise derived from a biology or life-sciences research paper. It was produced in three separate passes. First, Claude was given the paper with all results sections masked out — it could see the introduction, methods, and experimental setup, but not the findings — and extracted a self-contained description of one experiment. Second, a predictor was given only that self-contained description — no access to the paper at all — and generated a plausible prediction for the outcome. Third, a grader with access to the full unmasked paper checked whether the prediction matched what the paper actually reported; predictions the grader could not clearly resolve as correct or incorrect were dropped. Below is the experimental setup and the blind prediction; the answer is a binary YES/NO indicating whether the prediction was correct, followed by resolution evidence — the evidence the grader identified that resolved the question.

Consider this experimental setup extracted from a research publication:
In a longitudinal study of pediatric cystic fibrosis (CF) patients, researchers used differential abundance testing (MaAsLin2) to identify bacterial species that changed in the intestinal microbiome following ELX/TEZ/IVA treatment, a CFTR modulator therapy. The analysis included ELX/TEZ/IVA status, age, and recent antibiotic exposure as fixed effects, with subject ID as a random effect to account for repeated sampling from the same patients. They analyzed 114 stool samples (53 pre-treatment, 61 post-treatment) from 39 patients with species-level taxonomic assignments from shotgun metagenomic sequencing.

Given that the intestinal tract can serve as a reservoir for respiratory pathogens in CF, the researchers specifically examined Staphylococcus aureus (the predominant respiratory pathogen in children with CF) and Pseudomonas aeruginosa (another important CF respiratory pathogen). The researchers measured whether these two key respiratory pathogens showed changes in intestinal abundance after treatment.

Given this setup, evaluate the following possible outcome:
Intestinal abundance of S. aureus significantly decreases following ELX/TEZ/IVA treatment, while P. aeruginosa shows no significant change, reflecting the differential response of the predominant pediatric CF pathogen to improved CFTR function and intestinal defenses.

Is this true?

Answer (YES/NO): NO